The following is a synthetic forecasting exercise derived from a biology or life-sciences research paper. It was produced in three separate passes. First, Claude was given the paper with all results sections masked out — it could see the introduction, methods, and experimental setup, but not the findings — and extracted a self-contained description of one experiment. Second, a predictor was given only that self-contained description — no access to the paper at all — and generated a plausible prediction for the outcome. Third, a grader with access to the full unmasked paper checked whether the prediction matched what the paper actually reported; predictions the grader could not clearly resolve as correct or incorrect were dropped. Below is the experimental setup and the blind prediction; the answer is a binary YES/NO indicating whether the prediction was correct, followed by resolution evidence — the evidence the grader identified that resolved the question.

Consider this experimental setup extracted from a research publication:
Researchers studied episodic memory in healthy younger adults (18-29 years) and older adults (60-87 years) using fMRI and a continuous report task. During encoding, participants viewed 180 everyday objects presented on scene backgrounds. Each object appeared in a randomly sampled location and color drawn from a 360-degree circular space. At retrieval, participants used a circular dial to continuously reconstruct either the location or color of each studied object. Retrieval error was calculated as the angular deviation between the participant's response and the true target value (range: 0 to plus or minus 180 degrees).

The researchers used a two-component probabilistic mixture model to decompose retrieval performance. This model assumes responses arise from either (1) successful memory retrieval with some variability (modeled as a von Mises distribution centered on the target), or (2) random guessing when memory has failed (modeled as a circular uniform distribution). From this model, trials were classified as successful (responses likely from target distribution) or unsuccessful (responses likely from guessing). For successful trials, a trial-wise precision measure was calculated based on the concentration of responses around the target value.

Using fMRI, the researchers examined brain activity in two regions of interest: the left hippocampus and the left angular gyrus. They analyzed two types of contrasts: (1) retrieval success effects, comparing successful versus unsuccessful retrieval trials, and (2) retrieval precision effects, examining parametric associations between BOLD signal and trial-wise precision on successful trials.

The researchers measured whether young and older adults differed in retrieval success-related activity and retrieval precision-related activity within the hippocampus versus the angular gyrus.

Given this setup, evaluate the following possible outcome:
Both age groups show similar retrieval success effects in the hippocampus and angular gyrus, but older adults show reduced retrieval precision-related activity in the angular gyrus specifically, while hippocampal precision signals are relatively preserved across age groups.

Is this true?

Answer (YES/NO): NO